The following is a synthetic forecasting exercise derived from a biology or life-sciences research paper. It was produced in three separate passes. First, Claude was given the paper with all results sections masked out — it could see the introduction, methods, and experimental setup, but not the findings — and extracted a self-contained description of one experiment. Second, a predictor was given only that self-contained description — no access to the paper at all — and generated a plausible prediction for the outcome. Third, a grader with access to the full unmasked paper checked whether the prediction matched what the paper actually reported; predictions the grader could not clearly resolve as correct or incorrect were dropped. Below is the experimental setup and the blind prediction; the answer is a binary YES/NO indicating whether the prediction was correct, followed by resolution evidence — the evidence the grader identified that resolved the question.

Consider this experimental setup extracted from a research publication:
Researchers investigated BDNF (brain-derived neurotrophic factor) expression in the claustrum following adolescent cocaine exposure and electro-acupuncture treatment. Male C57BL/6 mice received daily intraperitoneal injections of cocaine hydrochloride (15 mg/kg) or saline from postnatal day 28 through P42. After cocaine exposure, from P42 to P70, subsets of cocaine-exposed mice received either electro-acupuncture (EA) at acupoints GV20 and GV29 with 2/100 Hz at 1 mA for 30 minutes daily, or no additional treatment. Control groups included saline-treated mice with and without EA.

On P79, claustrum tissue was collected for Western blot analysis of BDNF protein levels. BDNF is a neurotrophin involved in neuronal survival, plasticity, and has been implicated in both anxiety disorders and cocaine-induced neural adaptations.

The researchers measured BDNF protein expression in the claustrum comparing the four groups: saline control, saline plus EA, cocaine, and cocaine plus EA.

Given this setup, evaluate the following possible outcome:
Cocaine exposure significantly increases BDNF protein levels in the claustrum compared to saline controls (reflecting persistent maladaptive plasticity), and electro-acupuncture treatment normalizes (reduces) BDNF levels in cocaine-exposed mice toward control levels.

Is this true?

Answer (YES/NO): YES